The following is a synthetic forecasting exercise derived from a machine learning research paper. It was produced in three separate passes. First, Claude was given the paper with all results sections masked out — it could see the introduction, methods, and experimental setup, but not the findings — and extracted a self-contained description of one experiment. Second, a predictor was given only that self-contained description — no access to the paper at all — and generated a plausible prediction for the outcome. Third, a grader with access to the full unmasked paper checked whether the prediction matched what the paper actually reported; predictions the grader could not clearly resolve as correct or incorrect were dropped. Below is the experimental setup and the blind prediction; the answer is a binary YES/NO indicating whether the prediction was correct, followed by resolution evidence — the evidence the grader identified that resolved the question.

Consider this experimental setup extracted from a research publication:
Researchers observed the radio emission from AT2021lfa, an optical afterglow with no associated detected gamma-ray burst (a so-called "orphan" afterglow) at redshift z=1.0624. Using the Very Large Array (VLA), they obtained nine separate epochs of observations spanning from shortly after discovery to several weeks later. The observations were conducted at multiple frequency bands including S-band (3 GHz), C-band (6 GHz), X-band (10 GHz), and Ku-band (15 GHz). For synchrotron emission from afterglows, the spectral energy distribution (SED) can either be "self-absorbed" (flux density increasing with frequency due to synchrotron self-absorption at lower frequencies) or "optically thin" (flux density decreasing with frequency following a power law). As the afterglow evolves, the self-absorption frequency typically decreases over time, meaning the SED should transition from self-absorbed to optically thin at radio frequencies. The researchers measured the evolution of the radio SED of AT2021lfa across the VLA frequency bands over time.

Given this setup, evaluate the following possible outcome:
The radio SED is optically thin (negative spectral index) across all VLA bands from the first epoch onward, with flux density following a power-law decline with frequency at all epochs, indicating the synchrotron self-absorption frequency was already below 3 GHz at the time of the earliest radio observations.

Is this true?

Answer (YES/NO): NO